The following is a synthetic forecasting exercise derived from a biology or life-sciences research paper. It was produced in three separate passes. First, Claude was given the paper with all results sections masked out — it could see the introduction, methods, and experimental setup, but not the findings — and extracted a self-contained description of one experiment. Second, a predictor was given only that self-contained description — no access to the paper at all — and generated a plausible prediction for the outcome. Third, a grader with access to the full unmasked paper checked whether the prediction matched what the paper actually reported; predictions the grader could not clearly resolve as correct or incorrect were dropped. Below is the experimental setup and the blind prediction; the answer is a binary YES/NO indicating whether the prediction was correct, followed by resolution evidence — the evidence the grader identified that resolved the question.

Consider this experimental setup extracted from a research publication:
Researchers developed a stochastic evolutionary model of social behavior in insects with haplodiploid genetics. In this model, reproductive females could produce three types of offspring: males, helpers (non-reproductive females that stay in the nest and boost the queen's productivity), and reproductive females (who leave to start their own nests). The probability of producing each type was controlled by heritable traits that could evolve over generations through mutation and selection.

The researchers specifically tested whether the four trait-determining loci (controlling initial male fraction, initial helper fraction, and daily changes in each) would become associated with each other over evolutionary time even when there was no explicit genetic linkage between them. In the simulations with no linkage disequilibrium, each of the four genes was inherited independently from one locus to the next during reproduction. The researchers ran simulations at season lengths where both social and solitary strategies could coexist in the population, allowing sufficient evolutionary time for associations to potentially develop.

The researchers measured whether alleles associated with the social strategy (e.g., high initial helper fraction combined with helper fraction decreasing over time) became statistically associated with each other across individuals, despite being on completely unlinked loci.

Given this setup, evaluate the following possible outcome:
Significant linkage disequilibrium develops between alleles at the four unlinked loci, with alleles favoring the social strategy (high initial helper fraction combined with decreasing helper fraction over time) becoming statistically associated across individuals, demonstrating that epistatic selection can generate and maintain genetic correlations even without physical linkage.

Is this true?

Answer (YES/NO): YES